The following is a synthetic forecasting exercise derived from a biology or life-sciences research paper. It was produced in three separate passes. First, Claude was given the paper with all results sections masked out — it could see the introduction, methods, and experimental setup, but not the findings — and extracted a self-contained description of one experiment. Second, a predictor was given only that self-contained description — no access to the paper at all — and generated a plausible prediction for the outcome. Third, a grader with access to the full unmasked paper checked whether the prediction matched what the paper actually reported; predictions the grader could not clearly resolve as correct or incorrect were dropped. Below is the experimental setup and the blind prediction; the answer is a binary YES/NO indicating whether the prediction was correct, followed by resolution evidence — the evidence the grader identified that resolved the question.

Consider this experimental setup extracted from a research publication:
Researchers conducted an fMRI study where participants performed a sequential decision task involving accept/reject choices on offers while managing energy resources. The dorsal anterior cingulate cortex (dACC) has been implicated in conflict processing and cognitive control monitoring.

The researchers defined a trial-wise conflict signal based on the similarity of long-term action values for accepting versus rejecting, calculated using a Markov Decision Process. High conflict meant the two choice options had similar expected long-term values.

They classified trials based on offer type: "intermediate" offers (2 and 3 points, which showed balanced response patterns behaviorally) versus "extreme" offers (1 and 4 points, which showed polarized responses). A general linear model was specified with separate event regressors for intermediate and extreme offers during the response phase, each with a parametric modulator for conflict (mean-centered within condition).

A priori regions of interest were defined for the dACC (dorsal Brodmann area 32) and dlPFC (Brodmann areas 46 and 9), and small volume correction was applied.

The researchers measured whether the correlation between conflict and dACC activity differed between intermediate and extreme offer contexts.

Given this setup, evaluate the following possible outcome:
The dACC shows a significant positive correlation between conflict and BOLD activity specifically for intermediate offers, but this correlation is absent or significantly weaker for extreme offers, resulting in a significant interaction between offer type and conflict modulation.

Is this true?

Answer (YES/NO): YES